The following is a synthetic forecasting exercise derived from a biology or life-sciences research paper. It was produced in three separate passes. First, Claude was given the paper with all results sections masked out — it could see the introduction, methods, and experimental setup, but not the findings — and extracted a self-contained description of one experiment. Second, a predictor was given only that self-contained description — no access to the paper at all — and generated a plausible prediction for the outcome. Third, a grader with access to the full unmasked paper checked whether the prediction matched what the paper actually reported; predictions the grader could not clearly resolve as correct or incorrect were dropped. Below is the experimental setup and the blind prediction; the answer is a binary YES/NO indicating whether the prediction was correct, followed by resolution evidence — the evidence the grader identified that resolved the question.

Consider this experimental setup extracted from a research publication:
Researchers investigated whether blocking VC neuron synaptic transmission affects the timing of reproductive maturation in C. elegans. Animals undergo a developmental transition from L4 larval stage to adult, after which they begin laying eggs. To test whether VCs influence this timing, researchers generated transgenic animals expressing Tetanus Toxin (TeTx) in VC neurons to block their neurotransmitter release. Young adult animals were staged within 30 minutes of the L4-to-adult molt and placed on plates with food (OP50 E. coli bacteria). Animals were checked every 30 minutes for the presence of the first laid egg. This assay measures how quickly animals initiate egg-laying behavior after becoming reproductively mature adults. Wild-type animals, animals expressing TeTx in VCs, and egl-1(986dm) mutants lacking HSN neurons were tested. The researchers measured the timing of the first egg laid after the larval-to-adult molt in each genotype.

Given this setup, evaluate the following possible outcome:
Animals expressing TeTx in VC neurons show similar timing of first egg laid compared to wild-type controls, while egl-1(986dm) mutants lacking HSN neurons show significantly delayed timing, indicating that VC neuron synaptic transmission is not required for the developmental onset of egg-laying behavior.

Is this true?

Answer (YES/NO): YES